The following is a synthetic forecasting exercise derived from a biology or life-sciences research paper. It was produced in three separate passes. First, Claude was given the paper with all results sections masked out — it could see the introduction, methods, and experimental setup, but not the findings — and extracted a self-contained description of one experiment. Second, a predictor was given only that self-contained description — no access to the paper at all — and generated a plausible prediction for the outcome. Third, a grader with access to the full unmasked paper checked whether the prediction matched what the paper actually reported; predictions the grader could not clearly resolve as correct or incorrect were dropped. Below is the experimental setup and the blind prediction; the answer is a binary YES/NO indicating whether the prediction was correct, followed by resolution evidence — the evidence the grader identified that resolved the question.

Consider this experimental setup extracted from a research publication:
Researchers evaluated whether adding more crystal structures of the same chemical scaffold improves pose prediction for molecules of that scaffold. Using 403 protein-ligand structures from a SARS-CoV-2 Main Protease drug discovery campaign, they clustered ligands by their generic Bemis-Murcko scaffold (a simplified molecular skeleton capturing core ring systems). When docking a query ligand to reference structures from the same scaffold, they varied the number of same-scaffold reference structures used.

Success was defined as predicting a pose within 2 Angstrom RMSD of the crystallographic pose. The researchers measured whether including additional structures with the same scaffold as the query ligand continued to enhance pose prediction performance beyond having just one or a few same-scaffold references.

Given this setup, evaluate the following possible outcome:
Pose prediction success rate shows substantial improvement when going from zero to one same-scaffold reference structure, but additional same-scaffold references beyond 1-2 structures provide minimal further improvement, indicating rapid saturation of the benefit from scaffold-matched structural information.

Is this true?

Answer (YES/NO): YES